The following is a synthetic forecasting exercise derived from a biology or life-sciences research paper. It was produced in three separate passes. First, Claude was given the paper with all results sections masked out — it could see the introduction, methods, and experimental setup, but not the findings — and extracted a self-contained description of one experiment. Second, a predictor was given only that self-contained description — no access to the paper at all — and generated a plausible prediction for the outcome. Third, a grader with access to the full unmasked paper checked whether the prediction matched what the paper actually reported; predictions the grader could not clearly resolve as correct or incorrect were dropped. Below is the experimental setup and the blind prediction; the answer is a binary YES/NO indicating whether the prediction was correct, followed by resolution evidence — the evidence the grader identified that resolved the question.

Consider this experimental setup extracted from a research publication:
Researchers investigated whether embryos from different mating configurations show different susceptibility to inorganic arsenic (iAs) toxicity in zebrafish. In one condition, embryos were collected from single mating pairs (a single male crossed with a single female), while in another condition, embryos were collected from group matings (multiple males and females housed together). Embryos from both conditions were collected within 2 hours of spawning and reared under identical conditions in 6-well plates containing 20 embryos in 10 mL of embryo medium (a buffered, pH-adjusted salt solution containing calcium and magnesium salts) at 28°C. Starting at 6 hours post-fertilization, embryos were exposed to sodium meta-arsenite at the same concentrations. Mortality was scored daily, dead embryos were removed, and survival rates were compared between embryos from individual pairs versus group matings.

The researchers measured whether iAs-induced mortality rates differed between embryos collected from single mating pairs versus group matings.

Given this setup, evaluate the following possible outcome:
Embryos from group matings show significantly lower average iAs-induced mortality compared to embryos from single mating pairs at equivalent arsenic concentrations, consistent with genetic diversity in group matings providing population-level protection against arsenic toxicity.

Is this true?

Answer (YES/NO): NO